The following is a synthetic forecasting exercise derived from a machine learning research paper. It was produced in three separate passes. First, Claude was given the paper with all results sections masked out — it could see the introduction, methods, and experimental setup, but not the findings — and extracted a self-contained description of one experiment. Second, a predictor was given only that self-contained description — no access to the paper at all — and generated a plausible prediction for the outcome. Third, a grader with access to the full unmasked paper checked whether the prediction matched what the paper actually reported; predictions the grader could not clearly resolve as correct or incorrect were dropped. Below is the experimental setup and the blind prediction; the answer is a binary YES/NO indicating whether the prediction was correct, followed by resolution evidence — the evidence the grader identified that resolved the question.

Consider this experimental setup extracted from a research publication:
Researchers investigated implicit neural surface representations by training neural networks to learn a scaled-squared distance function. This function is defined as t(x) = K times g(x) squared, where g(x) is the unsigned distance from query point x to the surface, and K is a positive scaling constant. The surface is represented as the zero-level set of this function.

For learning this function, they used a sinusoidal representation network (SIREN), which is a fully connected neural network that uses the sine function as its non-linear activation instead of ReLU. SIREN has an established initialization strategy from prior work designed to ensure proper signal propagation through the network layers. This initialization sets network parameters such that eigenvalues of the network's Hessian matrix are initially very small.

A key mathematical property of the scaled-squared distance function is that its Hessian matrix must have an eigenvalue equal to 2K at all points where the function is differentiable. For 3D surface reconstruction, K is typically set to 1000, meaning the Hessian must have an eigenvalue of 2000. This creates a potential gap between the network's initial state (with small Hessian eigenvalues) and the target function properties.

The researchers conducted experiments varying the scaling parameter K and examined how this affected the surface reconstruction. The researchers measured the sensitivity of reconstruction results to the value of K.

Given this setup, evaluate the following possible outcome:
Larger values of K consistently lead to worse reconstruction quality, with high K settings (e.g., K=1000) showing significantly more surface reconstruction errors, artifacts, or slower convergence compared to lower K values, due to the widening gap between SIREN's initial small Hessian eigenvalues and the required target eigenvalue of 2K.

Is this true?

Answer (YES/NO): NO